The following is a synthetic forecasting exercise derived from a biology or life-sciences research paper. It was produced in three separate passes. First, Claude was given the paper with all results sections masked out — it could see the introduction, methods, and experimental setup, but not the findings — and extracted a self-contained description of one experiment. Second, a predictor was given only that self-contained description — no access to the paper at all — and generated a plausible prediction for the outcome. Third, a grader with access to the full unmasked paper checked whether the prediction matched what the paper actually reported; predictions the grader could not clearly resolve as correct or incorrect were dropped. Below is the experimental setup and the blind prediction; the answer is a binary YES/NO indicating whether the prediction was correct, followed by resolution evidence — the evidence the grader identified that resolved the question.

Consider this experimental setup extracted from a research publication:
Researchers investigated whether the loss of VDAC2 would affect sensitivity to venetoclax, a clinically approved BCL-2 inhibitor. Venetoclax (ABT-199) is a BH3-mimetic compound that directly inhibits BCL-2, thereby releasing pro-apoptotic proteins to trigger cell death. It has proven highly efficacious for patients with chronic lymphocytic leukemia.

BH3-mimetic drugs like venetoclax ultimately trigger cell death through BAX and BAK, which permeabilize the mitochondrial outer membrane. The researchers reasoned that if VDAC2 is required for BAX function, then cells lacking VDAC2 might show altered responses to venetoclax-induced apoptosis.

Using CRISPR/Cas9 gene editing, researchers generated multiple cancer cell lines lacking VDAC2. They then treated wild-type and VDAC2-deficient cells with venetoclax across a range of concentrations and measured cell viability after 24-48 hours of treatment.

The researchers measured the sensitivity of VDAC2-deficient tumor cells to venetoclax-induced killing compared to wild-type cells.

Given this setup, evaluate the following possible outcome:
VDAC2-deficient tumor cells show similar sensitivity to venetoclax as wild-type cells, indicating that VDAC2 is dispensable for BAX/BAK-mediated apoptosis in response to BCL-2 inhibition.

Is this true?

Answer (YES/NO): NO